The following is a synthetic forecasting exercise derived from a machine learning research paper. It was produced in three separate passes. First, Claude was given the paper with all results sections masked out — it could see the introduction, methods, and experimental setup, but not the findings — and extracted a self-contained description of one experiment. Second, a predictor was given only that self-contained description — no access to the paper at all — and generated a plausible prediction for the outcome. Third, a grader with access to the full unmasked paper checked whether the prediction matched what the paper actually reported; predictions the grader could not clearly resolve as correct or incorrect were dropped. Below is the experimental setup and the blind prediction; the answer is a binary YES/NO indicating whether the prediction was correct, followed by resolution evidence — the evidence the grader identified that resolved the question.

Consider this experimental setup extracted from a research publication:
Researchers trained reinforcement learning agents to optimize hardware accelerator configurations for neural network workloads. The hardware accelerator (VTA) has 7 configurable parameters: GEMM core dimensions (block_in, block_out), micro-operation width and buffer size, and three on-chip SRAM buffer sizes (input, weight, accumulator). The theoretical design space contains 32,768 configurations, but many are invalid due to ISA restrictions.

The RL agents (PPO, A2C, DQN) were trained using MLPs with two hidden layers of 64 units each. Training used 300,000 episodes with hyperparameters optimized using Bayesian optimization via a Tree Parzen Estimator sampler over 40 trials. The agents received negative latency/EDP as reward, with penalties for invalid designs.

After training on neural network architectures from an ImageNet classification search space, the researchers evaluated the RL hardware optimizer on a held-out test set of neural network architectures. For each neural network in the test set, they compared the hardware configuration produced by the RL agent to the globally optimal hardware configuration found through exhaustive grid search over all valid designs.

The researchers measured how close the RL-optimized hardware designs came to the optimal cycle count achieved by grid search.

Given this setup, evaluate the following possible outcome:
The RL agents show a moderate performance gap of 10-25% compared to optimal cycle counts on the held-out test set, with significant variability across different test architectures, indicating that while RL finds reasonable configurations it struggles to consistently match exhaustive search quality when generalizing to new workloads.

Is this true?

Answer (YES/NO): NO